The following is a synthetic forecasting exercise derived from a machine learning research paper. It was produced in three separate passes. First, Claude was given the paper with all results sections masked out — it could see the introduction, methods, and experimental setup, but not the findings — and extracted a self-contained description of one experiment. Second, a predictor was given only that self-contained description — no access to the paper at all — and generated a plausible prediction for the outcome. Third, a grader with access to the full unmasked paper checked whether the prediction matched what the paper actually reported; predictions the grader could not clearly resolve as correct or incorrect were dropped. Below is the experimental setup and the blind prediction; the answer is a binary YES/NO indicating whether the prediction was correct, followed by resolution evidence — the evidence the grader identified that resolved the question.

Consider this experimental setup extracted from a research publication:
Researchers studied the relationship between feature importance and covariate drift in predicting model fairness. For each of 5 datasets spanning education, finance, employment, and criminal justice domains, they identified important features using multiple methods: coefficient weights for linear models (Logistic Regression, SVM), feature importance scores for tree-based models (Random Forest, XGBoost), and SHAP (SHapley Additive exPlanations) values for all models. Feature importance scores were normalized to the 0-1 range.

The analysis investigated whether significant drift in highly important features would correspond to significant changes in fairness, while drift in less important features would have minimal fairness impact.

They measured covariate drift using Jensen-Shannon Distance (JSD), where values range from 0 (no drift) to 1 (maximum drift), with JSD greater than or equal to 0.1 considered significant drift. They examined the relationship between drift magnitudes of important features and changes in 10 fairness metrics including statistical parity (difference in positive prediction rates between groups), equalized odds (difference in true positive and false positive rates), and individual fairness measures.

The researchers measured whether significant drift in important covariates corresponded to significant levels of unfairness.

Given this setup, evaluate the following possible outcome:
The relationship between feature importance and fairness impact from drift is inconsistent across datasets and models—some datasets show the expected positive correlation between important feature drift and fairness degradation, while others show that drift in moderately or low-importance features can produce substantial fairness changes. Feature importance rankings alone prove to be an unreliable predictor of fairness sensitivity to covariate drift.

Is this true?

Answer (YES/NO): NO